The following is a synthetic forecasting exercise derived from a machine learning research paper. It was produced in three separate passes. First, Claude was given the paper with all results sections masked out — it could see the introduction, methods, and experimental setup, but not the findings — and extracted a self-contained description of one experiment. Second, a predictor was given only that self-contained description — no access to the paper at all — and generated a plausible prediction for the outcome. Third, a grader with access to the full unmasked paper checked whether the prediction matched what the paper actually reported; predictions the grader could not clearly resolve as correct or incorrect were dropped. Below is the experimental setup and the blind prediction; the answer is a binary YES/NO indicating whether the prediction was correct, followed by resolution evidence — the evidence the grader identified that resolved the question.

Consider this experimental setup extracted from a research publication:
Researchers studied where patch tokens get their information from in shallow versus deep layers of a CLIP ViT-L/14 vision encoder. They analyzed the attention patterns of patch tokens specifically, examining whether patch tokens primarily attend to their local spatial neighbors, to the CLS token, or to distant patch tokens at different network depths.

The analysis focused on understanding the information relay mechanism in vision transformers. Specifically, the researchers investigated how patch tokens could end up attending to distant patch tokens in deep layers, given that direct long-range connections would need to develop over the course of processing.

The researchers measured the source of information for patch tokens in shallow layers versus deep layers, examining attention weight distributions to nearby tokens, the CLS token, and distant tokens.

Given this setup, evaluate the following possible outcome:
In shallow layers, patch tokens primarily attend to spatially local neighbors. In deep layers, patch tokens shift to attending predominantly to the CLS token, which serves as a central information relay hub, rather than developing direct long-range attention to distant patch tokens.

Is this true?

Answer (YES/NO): NO